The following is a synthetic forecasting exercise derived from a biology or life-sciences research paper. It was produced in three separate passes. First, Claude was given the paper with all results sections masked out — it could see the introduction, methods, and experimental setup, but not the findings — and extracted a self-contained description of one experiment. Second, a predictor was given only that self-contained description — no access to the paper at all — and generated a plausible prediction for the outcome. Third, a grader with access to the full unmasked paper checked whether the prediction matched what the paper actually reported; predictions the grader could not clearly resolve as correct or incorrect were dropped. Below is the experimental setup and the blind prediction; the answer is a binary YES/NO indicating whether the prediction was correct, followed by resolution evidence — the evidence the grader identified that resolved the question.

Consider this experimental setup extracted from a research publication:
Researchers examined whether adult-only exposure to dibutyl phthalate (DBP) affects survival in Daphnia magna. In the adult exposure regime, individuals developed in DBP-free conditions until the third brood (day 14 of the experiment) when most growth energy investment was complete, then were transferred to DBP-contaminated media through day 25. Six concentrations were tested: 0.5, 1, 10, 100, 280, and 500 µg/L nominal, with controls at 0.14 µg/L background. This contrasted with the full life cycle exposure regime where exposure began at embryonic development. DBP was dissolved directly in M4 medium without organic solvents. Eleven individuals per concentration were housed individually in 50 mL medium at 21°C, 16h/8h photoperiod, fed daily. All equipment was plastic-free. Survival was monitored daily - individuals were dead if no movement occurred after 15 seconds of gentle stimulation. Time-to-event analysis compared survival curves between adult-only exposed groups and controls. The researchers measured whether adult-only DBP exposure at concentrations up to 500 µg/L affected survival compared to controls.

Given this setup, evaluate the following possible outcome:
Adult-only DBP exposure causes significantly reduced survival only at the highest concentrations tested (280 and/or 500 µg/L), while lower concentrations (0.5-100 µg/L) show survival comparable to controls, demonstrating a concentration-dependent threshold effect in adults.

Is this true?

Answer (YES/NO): NO